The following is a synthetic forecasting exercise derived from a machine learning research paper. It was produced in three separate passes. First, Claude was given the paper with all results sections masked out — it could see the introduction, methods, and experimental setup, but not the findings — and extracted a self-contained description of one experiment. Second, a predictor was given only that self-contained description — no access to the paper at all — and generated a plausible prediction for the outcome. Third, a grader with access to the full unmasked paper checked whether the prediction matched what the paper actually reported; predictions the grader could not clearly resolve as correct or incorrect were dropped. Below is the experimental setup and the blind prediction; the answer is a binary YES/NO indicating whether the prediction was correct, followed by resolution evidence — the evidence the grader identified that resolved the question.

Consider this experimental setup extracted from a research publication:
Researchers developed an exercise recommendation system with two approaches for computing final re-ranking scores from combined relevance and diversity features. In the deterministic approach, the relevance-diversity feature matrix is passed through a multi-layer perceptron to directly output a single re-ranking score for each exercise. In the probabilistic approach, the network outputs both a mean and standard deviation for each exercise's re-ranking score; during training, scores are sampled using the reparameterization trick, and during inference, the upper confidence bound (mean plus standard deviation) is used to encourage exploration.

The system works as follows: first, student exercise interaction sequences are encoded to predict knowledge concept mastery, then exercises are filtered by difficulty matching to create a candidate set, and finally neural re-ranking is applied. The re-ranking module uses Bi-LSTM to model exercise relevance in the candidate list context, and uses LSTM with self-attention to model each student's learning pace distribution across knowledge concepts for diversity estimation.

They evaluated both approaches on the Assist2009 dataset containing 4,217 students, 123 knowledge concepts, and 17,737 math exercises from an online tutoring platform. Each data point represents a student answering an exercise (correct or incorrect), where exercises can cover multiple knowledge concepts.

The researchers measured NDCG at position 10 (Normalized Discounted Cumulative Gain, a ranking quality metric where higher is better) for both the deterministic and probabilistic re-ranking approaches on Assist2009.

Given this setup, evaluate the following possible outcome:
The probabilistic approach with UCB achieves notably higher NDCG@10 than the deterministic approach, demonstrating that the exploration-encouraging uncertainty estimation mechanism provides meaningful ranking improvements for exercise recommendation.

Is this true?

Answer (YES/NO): NO